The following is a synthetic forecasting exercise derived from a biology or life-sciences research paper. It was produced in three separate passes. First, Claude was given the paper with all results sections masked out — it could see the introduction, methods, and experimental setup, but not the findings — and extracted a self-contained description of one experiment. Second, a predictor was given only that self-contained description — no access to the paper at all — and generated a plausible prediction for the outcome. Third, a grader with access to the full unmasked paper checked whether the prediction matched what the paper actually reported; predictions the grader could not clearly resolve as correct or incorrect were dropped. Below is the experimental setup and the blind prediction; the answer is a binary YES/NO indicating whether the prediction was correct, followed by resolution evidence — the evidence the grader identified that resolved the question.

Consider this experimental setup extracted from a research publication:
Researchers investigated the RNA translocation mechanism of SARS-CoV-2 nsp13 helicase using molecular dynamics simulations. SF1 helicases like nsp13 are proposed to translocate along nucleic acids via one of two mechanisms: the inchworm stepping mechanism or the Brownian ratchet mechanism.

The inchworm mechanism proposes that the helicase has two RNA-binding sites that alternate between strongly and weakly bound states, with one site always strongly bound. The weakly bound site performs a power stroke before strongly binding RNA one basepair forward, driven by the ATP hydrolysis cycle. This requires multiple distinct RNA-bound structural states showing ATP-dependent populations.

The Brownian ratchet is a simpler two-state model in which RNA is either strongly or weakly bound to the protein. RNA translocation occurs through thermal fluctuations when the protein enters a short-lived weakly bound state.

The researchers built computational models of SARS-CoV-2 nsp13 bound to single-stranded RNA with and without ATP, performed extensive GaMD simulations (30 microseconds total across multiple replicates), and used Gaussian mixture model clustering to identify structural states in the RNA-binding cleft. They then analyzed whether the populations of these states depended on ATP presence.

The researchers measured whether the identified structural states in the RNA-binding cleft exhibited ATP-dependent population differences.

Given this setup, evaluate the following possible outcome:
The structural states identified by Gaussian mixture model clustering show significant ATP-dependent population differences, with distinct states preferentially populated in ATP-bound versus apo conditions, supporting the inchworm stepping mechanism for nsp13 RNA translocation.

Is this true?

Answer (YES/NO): YES